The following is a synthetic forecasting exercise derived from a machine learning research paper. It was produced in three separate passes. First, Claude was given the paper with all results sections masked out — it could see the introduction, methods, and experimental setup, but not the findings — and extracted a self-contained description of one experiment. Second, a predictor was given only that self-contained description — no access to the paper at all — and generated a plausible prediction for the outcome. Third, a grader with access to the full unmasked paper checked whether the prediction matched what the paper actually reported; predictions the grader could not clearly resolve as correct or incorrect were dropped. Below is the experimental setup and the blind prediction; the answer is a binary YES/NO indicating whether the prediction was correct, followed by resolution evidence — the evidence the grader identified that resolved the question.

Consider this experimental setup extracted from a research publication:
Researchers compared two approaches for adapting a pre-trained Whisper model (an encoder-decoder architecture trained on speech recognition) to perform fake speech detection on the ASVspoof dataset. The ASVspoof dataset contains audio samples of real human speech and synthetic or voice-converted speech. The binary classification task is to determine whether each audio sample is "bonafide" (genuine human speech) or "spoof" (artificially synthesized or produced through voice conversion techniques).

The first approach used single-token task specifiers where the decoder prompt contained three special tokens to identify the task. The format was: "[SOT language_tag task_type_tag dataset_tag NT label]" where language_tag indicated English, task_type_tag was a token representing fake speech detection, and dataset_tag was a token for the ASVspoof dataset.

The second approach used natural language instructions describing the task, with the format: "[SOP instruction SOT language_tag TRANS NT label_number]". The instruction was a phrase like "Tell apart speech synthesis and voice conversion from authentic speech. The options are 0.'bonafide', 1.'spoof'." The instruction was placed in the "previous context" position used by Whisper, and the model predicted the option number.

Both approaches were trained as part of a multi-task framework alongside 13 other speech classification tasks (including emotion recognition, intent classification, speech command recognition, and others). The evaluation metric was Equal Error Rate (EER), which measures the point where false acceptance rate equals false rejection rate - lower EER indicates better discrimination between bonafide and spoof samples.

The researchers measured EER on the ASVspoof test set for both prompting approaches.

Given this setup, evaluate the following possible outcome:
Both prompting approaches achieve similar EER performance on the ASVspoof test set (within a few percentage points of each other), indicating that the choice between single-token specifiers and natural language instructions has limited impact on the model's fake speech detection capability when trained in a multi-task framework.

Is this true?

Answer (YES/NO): NO